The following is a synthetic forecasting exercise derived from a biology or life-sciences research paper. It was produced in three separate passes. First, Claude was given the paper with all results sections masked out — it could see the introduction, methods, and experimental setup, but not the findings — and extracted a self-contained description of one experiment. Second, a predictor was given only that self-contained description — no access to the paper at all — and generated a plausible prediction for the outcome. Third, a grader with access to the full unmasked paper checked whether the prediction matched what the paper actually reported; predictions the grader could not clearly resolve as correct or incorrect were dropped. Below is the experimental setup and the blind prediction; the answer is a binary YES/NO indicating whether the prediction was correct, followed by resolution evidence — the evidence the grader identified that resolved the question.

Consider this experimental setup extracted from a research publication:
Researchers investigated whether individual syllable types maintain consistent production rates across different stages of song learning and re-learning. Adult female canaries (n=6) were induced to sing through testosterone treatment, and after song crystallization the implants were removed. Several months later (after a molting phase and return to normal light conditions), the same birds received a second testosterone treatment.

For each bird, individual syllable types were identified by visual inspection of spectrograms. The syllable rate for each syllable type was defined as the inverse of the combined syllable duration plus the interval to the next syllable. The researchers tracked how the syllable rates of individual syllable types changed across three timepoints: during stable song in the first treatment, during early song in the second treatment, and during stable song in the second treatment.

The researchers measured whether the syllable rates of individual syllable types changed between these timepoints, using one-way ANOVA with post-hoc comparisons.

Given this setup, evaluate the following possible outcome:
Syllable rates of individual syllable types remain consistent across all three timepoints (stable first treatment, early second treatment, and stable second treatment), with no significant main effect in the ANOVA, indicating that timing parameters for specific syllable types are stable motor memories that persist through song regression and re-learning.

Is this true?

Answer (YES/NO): NO